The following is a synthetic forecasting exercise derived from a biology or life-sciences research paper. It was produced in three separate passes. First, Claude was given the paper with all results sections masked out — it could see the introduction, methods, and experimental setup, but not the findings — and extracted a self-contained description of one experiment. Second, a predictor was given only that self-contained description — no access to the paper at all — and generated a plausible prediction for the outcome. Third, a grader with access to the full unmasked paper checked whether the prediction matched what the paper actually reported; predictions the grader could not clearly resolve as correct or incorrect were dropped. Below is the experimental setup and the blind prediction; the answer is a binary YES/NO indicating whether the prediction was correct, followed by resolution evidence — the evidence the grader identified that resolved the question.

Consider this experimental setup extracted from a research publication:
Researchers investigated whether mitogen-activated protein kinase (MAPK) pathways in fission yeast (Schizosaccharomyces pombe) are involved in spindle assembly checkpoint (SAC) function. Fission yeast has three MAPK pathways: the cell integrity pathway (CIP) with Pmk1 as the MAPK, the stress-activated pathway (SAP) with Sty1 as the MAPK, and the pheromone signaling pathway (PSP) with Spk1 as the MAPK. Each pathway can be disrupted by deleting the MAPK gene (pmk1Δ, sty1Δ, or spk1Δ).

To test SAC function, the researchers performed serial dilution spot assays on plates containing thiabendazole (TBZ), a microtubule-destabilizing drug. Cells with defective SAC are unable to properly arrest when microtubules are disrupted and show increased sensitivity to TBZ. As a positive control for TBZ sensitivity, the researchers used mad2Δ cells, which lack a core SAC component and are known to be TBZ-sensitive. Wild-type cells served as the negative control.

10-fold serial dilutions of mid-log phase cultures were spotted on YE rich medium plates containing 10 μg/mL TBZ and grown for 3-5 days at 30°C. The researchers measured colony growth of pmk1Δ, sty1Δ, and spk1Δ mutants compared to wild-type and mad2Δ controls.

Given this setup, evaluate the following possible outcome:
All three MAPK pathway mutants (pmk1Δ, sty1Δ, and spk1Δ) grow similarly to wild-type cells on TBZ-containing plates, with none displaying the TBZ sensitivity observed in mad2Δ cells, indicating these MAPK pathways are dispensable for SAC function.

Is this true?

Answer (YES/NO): NO